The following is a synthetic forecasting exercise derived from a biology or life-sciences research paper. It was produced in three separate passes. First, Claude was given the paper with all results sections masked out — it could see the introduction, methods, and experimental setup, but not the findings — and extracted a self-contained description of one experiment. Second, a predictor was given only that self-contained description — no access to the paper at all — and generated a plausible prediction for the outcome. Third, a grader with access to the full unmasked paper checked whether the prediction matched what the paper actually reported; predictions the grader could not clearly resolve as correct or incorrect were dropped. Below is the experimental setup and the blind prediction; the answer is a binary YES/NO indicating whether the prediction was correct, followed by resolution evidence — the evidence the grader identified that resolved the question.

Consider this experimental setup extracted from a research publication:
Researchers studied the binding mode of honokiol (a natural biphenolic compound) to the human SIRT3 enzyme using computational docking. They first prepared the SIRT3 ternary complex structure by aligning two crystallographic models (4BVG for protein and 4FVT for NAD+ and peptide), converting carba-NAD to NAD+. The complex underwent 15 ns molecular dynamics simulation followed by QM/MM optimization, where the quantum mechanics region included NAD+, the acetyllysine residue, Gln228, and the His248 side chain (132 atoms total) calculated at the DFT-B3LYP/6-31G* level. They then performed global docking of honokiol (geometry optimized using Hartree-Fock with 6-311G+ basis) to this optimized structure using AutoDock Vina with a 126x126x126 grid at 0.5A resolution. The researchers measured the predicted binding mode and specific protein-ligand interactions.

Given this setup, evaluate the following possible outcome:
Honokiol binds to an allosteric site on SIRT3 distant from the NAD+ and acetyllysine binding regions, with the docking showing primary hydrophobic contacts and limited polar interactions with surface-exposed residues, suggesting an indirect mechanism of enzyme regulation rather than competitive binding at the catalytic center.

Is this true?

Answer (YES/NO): NO